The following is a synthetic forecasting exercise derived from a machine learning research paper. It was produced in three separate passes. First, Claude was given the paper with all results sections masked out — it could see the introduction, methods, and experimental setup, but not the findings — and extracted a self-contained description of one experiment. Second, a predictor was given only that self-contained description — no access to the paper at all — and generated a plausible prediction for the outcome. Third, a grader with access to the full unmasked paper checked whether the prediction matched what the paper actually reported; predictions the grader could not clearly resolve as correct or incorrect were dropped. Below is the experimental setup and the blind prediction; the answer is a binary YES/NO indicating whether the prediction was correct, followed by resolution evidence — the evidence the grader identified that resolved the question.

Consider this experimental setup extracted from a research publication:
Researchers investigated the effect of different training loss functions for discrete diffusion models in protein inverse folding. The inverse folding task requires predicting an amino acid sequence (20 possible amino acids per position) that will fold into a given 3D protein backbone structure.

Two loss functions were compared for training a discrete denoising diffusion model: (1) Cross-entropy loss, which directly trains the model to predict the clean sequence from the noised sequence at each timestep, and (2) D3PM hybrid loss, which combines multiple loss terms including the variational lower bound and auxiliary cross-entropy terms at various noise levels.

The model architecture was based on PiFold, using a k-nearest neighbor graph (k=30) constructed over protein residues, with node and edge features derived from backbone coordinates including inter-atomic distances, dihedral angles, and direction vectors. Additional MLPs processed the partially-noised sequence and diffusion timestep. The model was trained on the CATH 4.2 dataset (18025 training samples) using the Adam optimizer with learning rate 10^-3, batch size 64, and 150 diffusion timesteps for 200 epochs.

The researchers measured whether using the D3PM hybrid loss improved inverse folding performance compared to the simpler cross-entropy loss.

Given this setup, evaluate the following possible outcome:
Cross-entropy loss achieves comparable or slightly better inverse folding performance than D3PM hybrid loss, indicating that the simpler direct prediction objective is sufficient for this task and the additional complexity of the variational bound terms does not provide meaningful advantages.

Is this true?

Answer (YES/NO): NO